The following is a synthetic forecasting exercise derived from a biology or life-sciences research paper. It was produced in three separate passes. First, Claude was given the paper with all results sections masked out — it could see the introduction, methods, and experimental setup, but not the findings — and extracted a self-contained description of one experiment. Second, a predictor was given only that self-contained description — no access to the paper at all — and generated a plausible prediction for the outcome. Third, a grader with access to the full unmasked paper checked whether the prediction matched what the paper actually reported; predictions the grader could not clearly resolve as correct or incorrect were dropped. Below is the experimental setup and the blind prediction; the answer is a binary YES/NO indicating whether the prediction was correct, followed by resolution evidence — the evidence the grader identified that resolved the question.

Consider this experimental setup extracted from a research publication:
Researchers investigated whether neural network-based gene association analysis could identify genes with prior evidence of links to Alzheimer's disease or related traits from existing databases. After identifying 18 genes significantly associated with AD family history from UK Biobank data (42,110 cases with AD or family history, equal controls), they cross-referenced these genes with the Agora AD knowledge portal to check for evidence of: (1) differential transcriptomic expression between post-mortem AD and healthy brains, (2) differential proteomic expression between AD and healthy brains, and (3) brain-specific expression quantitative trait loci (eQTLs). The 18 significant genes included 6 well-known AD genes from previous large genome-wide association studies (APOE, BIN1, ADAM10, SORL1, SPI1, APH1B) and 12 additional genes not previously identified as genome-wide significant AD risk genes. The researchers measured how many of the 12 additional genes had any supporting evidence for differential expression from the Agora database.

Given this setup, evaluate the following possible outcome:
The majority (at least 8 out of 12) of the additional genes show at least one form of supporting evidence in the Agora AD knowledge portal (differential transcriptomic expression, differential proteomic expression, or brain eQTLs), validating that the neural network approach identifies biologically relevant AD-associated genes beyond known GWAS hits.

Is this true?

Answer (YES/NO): YES